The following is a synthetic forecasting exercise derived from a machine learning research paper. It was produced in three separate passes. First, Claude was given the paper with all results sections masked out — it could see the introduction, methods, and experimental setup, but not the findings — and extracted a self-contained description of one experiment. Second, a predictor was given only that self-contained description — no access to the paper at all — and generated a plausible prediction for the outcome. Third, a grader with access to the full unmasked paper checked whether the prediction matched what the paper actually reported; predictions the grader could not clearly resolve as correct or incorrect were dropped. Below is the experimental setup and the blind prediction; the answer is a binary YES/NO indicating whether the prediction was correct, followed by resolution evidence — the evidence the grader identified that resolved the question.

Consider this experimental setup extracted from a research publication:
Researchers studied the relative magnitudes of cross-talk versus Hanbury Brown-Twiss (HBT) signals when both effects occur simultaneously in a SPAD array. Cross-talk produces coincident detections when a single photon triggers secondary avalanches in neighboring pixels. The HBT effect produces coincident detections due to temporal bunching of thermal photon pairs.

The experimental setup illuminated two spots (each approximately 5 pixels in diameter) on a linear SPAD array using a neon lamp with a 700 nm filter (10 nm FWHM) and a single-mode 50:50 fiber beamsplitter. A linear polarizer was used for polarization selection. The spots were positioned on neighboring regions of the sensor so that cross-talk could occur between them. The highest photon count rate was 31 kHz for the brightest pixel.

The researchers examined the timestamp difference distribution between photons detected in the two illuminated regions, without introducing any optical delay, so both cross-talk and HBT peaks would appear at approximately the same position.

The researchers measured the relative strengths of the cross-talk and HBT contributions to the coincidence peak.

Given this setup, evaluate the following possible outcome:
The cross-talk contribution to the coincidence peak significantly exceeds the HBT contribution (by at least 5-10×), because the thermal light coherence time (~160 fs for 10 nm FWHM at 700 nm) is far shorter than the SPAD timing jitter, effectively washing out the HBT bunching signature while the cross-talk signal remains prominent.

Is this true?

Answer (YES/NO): NO